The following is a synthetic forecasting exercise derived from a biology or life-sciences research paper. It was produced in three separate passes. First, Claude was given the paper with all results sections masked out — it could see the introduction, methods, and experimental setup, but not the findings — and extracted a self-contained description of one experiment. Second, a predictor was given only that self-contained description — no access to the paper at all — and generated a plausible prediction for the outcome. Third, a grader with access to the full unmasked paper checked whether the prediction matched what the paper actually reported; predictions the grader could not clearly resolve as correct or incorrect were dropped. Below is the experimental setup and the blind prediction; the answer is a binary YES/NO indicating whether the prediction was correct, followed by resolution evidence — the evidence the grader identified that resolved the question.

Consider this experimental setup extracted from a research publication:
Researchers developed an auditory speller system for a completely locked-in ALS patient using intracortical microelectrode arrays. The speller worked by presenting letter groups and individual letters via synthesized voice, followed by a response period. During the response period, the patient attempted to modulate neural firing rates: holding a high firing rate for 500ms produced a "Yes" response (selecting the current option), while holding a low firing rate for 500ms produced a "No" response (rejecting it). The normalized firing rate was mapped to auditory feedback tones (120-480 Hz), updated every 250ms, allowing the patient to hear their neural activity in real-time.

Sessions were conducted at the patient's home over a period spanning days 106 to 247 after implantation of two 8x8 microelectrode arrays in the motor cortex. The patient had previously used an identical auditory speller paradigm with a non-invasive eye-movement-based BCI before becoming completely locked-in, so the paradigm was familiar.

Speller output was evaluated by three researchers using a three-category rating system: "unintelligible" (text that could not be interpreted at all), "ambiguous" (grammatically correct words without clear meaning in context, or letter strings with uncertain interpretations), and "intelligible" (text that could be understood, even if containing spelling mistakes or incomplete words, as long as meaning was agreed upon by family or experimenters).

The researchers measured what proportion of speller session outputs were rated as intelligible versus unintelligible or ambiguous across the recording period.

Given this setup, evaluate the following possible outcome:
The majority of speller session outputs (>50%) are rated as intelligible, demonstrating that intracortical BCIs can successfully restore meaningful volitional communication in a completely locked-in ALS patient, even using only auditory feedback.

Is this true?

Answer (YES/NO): NO